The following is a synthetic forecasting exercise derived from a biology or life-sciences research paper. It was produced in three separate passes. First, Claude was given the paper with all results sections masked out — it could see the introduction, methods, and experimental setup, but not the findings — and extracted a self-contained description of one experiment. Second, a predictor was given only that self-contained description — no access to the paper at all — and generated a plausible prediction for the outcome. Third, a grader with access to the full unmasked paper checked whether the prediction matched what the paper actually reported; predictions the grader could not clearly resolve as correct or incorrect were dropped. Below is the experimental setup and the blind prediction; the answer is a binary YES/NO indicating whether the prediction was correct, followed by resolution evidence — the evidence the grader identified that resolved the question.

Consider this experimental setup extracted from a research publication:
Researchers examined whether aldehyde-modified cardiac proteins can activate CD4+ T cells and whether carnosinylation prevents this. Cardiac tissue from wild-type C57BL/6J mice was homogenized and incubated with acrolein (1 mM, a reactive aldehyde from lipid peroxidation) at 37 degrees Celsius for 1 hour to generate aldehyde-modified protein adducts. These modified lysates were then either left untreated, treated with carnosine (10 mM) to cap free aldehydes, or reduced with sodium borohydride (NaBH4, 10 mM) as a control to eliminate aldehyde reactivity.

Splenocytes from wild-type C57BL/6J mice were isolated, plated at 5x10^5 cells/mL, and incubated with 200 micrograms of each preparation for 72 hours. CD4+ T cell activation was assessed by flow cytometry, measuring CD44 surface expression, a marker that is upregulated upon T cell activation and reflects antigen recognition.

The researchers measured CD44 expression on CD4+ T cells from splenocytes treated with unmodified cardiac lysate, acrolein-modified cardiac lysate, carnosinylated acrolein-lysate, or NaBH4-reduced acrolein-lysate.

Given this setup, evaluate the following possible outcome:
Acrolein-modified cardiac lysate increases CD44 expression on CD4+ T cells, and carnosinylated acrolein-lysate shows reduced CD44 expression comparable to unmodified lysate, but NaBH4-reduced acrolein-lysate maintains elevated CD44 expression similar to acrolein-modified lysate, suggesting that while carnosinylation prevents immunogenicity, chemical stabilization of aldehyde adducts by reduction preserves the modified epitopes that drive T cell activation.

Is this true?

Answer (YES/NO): NO